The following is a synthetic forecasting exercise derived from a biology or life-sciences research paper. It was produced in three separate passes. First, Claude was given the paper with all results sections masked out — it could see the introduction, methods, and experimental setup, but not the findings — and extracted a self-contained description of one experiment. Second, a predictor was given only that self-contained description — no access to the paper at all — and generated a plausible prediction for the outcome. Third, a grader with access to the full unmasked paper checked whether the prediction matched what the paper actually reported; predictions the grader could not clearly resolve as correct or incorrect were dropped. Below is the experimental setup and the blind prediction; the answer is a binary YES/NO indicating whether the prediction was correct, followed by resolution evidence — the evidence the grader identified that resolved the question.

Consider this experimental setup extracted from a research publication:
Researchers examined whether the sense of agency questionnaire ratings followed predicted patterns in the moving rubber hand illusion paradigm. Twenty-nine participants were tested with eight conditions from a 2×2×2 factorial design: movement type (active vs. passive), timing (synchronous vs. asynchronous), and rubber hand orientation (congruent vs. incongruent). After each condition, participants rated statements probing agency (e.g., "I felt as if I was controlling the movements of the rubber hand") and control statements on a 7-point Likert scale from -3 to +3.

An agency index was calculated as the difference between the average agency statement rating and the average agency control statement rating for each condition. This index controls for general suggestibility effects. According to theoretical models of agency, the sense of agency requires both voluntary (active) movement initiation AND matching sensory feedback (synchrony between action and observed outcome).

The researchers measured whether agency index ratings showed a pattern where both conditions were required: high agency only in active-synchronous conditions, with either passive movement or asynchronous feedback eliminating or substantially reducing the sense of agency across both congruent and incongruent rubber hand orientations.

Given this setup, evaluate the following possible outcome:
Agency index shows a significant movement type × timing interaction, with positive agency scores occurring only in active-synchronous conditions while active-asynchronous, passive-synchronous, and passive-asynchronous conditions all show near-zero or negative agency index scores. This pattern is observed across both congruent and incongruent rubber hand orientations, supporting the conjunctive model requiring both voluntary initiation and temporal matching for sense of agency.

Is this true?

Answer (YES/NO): YES